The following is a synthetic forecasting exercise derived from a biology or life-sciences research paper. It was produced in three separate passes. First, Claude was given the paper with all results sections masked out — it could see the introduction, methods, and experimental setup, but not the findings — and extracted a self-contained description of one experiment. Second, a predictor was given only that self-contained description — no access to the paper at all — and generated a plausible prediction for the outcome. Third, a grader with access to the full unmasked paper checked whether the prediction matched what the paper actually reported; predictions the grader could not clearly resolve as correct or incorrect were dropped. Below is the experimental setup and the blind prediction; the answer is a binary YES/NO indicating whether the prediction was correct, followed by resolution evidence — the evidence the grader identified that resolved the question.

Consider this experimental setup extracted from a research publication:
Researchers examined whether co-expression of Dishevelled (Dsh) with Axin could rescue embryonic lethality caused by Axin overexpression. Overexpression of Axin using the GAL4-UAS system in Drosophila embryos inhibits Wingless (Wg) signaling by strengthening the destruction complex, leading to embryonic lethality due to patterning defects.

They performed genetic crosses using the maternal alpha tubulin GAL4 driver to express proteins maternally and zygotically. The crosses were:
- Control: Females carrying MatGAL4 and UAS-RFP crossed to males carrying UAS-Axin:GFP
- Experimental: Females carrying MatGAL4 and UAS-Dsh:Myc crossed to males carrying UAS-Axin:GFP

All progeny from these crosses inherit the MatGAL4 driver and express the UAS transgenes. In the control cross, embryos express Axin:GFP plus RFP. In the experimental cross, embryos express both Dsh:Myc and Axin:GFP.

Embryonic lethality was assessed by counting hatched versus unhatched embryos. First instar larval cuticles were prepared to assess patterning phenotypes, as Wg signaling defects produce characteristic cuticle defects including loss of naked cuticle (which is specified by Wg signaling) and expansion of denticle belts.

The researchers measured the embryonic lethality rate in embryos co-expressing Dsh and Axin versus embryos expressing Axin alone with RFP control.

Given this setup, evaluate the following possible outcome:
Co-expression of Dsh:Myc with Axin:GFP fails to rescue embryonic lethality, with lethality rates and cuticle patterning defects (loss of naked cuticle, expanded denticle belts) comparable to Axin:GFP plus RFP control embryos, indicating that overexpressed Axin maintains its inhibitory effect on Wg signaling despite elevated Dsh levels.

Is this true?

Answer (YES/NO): NO